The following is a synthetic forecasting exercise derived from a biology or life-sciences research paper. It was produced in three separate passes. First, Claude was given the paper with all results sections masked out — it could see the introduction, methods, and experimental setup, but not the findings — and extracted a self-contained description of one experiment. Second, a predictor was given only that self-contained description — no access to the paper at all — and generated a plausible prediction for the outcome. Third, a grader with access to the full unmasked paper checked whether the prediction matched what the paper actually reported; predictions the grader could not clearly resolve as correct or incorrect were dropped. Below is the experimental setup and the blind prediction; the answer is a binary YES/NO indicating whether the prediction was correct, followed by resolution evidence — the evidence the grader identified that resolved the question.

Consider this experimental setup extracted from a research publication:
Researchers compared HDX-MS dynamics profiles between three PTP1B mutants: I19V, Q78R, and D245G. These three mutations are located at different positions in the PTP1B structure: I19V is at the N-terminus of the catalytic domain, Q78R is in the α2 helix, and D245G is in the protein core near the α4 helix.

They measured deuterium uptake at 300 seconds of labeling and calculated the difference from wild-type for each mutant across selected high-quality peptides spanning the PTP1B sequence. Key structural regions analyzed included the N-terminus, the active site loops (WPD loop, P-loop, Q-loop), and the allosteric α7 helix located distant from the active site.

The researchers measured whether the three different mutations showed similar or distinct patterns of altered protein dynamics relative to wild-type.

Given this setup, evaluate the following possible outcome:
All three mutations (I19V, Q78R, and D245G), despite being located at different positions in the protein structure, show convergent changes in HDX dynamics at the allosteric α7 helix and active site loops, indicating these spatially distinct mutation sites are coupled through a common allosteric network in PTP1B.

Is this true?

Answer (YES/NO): NO